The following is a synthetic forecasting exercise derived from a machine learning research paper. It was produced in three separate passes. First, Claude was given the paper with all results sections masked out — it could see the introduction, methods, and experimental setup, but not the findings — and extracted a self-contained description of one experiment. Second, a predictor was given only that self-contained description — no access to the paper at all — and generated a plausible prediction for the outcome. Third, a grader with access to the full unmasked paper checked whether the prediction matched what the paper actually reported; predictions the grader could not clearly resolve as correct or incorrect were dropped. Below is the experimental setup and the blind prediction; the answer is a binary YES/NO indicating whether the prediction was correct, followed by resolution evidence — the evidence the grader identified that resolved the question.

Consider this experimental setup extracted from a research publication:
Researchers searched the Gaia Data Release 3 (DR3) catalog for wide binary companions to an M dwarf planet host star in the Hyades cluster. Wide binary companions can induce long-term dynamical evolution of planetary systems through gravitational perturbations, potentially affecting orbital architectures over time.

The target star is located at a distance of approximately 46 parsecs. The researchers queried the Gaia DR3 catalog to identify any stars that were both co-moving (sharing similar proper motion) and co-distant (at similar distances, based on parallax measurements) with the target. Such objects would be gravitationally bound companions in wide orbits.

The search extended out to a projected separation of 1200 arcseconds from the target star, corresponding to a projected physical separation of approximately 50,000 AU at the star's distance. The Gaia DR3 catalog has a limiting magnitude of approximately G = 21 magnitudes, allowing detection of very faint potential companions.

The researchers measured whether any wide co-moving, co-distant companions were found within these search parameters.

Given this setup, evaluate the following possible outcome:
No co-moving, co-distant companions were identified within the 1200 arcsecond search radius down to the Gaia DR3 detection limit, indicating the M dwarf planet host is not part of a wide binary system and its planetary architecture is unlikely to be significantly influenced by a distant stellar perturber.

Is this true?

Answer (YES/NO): YES